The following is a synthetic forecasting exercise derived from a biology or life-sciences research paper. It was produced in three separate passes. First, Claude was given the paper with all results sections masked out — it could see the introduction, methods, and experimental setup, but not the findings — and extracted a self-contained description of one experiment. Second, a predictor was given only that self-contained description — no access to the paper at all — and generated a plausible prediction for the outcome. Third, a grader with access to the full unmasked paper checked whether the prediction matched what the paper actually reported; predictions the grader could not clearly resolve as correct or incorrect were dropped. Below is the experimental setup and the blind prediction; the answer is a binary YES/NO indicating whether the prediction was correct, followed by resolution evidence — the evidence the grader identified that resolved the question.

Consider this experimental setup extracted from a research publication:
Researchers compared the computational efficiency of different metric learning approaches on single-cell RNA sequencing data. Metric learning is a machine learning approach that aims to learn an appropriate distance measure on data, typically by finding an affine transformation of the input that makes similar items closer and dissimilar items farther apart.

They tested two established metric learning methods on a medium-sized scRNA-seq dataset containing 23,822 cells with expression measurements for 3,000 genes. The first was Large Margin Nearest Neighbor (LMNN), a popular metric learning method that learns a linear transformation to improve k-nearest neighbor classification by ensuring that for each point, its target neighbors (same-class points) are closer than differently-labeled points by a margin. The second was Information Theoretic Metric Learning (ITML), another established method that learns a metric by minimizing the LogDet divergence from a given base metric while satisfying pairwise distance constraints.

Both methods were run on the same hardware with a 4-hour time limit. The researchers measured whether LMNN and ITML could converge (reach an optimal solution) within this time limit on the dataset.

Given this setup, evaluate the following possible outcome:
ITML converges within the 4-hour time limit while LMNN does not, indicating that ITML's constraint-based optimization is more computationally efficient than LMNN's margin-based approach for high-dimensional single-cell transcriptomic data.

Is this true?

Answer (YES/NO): NO